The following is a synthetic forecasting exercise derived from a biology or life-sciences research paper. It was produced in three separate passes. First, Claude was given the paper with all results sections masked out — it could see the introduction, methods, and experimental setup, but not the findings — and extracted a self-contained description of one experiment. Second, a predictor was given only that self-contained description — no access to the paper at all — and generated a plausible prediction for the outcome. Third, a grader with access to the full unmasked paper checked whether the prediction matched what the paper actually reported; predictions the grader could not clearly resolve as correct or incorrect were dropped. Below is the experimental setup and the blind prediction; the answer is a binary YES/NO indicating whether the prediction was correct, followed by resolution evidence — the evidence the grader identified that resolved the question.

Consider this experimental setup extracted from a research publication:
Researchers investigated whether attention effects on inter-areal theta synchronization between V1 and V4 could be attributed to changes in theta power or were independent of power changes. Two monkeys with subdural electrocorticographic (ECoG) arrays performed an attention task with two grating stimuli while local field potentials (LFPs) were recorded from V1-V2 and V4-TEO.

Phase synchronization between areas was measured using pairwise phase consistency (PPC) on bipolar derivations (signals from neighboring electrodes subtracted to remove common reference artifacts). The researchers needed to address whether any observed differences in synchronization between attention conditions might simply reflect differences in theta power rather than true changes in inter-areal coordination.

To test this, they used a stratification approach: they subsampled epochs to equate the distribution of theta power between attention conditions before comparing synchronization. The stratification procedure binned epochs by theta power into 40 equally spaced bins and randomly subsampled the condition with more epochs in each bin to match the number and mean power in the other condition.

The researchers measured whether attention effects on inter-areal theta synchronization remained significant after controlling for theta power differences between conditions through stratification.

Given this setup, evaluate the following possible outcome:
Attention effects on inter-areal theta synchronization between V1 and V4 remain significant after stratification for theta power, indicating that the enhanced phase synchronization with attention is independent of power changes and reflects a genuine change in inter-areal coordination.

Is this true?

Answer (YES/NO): NO